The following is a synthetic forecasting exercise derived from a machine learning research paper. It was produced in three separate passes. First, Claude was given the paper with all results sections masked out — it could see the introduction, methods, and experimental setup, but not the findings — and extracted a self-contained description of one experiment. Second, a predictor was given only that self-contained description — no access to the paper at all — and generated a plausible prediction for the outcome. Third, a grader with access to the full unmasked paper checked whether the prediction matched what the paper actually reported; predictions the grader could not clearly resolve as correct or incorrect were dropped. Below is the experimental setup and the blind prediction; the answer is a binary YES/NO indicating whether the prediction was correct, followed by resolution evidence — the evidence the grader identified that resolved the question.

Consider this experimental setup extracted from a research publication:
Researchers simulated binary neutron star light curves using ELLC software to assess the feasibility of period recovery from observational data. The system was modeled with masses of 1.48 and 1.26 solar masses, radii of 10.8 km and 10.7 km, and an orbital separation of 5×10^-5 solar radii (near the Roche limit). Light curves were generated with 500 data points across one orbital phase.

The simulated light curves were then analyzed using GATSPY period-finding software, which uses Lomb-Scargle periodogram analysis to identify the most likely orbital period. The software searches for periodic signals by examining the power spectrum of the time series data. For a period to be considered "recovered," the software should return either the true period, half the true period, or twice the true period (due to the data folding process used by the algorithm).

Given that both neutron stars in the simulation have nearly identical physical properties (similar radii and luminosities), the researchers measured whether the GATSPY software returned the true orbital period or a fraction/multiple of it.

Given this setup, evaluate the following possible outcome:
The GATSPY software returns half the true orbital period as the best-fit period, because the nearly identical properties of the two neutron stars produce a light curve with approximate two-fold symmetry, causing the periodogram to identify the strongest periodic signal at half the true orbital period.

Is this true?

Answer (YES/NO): YES